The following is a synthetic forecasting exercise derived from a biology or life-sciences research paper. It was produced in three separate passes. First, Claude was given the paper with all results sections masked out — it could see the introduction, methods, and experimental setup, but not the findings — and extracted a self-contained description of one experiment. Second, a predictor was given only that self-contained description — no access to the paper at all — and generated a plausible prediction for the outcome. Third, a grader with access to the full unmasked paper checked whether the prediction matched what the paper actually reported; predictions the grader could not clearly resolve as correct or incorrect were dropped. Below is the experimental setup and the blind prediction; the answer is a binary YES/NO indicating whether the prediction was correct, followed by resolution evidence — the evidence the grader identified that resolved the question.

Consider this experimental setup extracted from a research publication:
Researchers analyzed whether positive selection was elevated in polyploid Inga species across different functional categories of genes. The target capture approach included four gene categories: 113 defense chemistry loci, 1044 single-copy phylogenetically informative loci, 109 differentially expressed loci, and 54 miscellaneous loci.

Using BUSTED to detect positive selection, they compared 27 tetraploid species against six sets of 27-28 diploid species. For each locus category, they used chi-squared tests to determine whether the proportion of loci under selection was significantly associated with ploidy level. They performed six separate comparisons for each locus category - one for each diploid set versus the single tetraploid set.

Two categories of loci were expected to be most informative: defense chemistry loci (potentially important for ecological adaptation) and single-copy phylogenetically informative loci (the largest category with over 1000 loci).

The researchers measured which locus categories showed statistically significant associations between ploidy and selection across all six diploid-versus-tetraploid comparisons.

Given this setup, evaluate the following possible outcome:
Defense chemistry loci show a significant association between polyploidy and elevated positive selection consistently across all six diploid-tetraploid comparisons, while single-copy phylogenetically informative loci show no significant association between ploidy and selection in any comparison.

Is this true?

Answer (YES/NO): NO